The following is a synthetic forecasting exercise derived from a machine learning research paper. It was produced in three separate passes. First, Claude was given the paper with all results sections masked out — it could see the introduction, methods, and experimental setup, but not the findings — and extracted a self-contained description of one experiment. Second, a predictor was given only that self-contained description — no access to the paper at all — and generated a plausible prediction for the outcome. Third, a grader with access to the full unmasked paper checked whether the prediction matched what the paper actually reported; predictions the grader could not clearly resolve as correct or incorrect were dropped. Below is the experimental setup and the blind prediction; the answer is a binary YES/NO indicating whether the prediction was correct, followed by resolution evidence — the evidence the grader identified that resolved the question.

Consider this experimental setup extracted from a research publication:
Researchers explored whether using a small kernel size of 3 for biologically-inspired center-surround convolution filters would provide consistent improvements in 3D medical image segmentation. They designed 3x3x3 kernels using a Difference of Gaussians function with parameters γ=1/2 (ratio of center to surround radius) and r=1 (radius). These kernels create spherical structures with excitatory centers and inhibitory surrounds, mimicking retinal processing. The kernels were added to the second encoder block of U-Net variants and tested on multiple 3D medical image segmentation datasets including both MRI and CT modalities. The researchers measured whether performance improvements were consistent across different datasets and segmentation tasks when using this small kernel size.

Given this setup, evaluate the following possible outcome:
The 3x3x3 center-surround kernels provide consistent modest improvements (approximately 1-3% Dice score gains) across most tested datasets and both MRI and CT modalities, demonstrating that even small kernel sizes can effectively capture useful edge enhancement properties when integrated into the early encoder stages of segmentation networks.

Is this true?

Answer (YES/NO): NO